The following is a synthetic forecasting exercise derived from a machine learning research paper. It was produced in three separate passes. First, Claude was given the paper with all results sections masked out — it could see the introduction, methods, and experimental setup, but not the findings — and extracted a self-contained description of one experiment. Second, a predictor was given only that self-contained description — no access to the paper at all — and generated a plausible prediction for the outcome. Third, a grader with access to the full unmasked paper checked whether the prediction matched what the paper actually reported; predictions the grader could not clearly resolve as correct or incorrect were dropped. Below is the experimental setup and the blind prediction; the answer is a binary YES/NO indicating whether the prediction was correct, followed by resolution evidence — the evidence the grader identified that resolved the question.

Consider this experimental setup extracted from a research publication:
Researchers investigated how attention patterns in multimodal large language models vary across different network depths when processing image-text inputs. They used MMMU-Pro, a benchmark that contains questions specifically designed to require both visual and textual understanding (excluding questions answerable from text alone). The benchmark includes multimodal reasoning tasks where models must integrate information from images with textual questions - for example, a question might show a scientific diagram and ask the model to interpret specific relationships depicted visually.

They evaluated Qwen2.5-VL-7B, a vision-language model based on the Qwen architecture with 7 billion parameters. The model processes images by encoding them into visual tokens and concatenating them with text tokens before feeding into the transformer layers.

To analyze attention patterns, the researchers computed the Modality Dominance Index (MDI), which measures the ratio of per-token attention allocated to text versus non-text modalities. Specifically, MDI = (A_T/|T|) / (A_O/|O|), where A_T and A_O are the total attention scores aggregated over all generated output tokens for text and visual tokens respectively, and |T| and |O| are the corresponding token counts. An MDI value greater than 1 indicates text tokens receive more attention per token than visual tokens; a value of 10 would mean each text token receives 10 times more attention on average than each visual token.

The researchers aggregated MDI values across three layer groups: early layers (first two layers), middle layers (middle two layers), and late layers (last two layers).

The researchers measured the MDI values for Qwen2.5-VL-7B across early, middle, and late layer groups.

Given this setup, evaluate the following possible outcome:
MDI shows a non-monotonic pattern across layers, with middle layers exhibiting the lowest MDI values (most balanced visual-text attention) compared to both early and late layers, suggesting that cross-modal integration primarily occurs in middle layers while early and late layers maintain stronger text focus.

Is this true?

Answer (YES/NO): NO